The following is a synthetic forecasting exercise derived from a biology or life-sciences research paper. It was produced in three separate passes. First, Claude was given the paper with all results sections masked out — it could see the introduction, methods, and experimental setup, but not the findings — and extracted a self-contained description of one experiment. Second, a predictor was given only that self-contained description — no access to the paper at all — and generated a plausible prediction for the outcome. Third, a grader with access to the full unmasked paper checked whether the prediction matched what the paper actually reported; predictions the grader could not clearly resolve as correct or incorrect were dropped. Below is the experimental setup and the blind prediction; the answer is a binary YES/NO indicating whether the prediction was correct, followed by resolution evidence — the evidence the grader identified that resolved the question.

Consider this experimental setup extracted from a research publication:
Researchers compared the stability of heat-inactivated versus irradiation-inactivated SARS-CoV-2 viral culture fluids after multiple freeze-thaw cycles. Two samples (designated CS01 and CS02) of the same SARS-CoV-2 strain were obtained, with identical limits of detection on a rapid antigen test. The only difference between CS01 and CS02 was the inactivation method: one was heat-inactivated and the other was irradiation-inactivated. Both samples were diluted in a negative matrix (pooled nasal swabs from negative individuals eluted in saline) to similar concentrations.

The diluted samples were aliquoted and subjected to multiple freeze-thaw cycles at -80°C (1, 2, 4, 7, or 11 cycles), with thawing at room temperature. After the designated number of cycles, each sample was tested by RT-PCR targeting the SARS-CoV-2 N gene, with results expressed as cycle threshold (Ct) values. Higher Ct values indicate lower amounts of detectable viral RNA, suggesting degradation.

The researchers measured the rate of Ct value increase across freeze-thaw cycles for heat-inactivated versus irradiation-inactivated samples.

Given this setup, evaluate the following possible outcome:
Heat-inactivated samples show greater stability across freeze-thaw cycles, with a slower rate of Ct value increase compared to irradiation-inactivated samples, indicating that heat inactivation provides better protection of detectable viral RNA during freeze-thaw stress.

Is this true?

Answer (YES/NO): NO